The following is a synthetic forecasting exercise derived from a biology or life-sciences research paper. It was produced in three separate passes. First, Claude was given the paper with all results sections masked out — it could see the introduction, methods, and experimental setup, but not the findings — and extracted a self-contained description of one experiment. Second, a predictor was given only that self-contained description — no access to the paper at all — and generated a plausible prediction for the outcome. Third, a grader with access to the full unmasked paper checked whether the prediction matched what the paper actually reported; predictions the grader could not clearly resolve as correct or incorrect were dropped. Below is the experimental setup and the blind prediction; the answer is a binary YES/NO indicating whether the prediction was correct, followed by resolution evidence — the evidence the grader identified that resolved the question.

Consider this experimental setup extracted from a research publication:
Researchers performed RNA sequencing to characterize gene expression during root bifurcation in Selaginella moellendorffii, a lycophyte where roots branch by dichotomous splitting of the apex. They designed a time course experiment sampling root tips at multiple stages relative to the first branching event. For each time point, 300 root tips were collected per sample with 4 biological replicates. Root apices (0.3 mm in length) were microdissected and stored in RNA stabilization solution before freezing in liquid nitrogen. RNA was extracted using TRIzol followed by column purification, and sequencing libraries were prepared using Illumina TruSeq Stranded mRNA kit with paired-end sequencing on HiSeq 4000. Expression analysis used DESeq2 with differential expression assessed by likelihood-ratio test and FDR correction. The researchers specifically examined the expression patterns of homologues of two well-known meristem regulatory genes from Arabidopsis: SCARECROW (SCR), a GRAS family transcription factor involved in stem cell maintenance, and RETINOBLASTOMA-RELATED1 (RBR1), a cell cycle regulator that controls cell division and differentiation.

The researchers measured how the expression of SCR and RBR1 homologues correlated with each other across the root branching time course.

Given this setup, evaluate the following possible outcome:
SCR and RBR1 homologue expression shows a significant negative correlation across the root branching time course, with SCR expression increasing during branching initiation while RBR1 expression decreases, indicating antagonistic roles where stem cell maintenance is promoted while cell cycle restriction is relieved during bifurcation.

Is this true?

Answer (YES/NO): YES